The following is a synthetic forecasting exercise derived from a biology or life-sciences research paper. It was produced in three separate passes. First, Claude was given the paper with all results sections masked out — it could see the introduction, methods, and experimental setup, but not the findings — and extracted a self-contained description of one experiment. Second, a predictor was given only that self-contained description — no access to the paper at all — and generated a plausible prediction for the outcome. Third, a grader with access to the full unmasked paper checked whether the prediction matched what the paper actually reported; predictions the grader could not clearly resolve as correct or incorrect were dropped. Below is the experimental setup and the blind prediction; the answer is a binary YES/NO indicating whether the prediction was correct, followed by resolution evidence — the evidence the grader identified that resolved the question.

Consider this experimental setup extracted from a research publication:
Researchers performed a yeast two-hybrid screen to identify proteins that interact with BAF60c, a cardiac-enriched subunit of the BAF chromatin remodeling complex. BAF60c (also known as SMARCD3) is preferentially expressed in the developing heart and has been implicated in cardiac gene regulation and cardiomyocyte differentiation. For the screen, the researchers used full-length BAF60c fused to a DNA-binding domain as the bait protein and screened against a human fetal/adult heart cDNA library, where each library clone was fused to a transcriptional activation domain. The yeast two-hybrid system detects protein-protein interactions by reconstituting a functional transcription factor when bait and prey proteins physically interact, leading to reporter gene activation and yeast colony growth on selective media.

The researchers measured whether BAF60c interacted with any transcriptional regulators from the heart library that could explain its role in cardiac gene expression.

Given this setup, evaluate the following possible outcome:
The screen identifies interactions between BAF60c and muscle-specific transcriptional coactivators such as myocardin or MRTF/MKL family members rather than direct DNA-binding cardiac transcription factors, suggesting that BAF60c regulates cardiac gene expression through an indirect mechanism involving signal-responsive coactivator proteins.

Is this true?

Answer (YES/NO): YES